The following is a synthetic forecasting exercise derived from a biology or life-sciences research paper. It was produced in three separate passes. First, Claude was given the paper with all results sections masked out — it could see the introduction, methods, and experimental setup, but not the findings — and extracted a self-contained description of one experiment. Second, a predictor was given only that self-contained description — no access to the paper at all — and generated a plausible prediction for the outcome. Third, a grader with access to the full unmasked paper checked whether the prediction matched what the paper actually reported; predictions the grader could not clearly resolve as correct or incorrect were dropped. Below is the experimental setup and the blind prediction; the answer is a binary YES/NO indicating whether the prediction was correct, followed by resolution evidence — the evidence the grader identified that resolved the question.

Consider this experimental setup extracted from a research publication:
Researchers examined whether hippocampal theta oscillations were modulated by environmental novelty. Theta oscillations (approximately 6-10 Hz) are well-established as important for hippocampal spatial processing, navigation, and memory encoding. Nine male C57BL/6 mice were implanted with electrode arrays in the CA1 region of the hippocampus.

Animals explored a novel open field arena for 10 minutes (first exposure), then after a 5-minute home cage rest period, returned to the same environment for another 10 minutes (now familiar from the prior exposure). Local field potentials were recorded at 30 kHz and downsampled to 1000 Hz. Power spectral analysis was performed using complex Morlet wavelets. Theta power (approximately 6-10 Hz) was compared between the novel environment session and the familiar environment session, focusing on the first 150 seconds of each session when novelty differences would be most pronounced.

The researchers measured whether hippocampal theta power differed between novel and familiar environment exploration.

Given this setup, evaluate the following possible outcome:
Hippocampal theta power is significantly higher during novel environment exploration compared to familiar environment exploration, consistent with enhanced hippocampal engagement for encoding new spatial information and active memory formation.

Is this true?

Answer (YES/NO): NO